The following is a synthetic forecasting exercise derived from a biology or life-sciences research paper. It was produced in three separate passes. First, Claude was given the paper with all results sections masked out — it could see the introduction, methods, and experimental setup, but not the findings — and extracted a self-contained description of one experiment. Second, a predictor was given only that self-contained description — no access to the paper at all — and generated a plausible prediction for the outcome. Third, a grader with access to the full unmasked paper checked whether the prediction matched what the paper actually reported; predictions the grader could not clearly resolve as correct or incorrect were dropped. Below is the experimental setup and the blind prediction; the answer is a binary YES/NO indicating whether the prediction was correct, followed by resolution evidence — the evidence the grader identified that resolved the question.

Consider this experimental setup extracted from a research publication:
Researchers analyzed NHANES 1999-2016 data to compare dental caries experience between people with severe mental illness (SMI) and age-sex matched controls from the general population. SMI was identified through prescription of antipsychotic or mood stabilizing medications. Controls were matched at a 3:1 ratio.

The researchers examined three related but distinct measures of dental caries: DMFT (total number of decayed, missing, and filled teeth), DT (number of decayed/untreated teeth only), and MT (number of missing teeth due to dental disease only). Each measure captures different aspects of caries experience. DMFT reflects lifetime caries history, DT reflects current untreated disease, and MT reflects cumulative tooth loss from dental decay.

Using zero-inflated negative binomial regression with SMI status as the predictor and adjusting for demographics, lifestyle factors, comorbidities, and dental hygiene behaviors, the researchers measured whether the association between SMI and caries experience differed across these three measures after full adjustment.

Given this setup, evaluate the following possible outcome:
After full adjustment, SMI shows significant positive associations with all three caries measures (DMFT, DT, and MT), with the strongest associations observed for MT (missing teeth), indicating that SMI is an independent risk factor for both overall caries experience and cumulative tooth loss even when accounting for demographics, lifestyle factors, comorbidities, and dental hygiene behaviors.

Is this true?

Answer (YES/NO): NO